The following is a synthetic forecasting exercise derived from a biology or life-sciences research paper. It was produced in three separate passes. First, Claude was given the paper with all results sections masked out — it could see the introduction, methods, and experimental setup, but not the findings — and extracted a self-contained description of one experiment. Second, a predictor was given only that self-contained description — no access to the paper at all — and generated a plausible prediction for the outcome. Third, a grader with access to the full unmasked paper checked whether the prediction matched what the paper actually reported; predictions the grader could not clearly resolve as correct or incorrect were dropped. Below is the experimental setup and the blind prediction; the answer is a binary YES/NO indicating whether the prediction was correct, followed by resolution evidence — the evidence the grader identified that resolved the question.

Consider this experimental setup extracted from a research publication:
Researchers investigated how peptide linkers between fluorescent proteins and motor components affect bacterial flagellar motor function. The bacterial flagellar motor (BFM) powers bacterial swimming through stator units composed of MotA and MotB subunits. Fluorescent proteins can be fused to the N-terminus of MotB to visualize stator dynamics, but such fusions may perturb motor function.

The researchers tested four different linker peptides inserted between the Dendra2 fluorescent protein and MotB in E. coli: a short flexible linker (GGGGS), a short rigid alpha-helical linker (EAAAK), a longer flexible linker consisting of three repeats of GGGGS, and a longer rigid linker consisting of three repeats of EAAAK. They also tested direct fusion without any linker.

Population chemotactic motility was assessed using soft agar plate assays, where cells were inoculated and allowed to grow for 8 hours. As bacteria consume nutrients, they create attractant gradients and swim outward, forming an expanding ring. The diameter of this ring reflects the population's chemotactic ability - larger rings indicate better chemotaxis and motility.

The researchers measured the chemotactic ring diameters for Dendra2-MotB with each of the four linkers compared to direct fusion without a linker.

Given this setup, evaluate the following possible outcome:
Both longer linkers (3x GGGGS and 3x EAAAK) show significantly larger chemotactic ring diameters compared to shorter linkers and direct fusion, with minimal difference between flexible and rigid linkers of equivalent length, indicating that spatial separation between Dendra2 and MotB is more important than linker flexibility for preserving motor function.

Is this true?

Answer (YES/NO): NO